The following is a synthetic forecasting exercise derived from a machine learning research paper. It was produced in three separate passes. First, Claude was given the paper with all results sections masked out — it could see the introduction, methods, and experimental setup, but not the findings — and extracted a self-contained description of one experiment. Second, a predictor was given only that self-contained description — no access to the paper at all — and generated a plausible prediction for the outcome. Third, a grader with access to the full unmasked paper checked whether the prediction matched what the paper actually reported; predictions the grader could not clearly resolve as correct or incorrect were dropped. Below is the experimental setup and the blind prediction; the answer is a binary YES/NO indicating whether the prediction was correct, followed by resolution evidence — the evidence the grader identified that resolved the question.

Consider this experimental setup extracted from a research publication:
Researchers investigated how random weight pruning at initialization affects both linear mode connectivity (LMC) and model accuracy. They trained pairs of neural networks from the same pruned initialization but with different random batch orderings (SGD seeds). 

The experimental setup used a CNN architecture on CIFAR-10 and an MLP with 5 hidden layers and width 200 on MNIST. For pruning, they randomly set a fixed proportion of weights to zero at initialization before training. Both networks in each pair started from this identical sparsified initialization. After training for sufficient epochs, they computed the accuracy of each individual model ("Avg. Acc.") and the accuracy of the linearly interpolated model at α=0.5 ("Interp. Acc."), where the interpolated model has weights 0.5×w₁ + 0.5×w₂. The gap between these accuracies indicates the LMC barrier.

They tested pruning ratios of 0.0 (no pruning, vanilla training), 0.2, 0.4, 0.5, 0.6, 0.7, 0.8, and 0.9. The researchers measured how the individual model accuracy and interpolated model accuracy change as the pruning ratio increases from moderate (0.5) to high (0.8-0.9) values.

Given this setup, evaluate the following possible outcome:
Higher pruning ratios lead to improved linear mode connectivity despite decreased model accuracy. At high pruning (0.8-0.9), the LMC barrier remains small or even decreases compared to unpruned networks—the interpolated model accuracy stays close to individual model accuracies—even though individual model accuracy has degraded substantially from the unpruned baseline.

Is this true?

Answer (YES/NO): YES